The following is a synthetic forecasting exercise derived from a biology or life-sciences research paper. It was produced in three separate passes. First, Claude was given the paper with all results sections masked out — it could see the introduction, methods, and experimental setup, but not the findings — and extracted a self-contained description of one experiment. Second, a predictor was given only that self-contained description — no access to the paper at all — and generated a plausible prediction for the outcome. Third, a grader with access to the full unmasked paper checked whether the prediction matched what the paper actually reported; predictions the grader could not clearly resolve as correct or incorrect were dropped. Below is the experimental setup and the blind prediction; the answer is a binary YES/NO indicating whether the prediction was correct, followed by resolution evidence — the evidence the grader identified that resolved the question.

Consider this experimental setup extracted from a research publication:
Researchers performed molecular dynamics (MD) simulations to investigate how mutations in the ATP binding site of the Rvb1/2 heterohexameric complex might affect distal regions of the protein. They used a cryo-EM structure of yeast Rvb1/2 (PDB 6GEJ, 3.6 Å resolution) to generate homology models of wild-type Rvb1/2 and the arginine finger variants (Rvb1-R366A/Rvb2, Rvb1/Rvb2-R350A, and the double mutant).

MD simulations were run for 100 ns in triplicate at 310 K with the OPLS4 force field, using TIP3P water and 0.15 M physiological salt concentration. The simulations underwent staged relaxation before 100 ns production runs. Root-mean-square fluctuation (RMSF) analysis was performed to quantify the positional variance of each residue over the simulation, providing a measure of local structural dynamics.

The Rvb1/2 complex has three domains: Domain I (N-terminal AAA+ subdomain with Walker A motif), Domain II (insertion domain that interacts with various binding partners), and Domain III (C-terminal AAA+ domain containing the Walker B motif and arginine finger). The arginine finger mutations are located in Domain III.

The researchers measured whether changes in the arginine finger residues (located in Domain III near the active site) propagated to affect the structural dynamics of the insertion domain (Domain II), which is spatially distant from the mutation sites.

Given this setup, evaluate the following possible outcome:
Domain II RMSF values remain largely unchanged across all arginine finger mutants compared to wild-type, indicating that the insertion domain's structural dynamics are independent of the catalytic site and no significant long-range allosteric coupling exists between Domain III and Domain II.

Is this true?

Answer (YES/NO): NO